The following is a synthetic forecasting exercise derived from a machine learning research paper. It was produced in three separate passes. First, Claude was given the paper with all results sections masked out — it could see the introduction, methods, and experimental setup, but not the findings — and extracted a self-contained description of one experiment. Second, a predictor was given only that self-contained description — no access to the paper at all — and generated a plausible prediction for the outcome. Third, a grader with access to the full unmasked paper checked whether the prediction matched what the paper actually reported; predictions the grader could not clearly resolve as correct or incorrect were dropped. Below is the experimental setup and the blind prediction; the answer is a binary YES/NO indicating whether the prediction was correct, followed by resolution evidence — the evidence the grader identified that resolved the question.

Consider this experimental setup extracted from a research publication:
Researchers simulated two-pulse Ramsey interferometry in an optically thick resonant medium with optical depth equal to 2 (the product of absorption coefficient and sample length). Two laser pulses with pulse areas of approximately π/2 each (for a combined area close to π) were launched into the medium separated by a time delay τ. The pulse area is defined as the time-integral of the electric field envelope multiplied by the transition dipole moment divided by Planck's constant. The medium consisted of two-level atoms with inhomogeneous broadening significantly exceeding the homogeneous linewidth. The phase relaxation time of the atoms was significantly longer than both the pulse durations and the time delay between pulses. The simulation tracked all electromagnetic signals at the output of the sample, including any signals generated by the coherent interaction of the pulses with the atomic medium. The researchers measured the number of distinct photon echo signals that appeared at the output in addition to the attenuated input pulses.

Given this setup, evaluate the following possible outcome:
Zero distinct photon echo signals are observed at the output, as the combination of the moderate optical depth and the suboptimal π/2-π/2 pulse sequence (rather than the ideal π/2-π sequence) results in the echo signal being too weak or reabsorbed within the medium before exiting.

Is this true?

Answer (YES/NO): NO